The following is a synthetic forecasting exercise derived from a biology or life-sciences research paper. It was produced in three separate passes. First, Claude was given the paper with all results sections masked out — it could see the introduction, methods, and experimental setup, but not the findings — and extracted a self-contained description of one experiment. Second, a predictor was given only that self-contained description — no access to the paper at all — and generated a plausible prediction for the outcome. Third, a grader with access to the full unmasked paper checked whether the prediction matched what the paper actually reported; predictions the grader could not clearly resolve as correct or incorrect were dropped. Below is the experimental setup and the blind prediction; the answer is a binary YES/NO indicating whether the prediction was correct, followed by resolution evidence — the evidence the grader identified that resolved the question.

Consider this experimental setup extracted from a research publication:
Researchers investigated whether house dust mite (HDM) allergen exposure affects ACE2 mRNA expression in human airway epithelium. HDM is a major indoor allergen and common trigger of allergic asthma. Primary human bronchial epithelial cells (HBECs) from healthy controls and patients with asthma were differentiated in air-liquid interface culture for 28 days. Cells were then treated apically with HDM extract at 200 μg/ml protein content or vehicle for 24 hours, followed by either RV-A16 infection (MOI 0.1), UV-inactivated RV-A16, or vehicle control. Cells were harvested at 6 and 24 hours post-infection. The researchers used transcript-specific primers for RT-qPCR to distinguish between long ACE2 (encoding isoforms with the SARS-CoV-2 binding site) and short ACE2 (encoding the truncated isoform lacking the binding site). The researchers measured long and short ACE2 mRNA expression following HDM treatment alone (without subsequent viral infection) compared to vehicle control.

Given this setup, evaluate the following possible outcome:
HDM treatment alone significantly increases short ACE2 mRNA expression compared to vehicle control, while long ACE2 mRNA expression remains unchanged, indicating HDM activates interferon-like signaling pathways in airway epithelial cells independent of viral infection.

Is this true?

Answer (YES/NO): NO